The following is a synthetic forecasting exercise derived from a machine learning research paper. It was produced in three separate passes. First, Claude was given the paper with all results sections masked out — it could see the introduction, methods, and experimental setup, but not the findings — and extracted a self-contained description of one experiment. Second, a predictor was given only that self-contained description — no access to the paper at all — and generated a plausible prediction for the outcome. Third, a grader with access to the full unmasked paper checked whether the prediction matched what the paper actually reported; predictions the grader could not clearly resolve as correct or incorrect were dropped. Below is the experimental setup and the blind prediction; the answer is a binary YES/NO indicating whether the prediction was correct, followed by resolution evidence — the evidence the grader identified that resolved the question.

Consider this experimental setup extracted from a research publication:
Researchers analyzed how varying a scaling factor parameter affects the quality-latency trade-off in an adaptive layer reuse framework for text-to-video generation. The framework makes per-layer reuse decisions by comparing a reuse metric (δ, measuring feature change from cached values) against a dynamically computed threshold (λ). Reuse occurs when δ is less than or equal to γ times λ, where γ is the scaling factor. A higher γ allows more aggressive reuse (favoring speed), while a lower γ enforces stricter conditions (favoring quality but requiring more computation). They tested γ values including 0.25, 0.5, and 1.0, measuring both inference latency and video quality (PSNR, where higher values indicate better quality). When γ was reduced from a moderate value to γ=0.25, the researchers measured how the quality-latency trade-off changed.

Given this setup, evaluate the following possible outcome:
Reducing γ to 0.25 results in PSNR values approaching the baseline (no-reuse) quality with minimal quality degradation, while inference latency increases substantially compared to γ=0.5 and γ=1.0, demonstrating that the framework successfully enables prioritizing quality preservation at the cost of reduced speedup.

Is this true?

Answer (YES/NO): NO